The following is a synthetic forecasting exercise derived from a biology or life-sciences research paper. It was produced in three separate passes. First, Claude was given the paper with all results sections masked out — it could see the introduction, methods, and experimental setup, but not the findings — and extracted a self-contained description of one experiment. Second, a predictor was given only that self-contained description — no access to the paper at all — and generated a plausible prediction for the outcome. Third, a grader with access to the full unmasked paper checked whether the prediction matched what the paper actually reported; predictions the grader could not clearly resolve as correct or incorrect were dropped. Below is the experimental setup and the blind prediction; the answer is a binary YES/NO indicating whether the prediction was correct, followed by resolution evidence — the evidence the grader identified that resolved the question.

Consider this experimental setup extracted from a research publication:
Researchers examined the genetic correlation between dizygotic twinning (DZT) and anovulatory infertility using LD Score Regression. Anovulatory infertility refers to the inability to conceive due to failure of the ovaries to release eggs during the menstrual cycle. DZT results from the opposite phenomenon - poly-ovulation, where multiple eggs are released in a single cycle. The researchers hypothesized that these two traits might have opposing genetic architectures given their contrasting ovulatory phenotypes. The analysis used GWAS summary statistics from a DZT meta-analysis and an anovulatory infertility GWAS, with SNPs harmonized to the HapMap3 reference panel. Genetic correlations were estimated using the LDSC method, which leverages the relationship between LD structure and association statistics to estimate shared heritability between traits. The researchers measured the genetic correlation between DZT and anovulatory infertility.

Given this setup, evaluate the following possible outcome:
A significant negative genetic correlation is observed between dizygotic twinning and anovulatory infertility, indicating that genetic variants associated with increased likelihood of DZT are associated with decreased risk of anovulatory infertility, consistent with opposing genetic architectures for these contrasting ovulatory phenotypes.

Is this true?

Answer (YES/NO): YES